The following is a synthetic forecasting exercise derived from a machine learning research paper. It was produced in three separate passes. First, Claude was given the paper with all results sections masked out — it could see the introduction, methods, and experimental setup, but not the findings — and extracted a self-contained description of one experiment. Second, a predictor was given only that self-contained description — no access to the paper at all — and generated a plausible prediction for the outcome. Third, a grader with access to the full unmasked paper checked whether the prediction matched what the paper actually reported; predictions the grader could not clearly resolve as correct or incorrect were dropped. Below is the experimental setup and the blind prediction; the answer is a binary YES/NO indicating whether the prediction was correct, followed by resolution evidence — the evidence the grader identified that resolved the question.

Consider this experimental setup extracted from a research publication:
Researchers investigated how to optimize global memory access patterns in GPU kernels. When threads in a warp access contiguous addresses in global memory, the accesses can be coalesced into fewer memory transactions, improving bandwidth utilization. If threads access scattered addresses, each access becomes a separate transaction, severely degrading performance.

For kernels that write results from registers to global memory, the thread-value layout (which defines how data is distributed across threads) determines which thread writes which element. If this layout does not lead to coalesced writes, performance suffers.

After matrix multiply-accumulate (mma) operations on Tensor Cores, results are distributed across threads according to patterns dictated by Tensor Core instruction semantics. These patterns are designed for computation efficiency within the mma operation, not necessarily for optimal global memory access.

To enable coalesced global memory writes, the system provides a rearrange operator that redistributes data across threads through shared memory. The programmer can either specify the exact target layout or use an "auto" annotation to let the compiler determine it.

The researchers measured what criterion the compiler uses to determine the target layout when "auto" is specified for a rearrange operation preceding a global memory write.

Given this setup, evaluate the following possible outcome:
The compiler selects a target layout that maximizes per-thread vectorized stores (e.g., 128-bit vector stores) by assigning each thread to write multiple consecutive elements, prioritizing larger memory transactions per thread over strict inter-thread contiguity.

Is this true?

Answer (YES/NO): NO